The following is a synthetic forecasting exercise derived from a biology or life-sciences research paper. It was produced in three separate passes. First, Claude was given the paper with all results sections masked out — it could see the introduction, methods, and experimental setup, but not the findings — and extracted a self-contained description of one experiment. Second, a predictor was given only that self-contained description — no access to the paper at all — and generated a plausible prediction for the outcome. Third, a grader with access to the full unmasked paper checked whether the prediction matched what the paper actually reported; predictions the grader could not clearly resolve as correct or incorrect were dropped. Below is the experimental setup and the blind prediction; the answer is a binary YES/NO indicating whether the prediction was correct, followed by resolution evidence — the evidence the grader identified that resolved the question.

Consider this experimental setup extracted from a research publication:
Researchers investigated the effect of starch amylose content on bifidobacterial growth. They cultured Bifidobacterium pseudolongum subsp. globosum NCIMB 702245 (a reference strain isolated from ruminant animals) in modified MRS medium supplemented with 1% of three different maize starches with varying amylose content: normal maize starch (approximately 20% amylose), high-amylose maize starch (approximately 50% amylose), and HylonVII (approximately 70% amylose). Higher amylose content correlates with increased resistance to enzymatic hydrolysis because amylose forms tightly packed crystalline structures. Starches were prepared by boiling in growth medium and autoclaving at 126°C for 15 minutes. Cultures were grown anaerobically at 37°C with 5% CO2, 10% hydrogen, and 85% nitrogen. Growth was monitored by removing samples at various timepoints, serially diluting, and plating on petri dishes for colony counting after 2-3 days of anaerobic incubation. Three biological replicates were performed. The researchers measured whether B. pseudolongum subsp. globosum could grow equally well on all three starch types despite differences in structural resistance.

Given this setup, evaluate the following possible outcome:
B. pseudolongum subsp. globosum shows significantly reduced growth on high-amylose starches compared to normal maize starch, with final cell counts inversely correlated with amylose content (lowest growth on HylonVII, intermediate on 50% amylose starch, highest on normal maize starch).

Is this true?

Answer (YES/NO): NO